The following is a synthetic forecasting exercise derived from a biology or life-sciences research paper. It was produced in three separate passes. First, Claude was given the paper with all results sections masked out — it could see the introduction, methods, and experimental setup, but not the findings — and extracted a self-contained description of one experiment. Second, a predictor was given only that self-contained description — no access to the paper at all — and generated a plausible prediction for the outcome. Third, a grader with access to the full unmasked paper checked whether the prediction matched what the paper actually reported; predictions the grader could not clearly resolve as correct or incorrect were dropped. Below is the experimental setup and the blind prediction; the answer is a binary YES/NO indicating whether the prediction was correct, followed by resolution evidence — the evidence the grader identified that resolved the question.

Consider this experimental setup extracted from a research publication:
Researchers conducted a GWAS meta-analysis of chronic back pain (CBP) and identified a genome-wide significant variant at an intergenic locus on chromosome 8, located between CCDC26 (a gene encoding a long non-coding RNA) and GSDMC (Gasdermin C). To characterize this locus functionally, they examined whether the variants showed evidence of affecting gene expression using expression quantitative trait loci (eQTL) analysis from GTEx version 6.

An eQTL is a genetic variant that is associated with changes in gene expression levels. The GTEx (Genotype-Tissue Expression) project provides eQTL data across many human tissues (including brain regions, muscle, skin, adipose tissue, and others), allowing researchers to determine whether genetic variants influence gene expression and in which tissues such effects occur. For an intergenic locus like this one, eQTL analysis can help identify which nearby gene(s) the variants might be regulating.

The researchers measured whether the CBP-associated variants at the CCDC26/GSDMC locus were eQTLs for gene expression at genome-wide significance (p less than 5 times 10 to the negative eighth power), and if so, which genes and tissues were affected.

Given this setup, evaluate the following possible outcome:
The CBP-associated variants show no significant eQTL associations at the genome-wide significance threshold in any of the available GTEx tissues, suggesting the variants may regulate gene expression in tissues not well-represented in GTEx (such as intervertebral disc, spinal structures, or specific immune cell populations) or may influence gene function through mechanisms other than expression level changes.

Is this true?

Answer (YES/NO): NO